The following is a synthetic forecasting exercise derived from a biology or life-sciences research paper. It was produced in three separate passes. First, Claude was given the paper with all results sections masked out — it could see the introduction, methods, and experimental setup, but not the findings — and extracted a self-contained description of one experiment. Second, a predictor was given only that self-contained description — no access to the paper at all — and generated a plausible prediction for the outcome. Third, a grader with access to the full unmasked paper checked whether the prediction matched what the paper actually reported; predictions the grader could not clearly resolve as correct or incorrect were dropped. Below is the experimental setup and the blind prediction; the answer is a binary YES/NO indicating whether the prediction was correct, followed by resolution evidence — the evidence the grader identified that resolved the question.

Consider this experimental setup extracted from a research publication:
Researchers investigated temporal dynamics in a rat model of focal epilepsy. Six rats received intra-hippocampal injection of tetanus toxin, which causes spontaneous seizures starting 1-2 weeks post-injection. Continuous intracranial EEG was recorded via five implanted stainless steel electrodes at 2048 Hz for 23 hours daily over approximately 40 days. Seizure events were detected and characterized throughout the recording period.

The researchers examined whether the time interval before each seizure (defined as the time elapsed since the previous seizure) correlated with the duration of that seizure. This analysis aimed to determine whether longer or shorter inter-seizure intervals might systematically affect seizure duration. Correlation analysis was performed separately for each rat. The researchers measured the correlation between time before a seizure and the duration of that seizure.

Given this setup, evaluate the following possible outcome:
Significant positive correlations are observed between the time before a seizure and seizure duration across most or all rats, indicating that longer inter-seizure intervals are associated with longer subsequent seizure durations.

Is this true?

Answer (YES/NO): NO